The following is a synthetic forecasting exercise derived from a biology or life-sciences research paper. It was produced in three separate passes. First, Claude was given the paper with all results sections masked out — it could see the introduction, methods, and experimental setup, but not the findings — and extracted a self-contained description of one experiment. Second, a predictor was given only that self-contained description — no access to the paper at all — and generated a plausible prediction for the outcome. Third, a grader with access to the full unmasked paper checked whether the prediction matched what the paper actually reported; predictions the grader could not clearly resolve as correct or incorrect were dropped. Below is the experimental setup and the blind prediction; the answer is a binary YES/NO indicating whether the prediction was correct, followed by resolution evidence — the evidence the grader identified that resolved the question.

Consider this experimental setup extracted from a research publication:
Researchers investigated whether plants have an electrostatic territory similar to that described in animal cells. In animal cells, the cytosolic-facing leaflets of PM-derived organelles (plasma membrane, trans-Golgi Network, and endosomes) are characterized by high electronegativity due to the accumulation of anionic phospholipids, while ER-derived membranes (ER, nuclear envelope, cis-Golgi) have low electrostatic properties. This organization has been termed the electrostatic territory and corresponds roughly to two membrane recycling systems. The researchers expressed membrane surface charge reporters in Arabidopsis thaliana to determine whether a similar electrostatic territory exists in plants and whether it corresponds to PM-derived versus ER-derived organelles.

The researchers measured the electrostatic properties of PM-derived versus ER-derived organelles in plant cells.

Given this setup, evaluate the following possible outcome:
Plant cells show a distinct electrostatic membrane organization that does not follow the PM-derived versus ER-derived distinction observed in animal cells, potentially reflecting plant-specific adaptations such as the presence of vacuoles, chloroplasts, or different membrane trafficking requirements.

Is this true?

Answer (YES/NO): NO